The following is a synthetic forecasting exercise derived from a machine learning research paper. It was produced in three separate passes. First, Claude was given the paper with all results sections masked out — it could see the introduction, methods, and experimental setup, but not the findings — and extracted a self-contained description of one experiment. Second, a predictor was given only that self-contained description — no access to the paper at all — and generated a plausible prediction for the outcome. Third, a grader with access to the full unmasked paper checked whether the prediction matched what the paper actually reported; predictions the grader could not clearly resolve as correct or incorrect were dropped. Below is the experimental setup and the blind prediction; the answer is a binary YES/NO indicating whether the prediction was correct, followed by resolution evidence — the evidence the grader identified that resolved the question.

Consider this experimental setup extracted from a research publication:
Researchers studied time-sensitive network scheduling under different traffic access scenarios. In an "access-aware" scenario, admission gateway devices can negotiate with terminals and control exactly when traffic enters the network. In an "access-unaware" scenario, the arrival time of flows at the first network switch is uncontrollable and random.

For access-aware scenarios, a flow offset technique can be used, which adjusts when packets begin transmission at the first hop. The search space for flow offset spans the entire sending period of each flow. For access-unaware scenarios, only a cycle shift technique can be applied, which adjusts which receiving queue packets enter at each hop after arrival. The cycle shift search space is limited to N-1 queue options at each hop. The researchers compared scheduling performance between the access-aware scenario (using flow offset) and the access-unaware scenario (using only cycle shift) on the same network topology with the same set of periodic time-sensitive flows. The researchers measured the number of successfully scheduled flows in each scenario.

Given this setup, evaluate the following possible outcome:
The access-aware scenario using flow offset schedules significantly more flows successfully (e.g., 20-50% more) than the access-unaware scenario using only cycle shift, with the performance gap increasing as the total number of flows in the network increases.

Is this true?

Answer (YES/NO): NO